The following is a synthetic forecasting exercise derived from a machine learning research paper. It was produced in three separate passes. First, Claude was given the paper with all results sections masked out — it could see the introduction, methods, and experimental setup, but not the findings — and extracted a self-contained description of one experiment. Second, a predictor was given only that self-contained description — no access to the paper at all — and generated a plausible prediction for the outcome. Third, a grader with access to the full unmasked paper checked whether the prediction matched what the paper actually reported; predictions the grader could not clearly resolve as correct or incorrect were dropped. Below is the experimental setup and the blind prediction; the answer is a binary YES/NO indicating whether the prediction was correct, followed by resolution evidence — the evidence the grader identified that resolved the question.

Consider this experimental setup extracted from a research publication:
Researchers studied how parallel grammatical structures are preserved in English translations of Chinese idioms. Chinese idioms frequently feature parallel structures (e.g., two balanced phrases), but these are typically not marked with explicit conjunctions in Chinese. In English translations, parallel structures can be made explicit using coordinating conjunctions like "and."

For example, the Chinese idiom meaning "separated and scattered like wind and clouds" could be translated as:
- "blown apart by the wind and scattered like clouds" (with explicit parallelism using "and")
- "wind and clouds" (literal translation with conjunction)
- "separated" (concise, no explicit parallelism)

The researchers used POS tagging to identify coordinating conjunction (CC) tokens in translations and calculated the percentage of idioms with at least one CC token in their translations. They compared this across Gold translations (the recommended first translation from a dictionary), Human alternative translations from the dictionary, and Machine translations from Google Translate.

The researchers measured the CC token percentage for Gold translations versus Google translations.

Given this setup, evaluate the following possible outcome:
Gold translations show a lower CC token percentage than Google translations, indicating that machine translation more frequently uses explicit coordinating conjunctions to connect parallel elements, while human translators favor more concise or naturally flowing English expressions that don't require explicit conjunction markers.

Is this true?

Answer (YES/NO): NO